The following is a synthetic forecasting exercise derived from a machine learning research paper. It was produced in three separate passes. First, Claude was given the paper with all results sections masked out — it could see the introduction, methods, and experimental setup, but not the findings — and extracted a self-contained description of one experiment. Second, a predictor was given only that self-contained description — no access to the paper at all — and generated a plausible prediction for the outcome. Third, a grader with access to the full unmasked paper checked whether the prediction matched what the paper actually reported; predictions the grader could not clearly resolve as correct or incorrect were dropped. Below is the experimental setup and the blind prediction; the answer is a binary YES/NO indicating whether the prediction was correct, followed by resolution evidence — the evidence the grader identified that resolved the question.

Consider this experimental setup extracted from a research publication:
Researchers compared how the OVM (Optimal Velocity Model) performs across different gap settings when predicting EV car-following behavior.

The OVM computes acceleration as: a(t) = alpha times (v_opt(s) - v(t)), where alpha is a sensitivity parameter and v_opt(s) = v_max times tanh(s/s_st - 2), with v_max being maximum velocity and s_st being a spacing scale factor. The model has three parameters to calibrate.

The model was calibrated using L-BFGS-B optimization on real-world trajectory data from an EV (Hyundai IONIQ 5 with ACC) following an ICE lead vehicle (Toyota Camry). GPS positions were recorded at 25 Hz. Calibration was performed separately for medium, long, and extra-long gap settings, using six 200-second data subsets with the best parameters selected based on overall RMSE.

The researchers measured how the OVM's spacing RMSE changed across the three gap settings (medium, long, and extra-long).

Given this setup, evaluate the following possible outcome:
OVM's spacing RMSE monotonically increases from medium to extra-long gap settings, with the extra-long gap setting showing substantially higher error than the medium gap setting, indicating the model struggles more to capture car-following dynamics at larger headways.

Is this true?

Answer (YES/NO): YES